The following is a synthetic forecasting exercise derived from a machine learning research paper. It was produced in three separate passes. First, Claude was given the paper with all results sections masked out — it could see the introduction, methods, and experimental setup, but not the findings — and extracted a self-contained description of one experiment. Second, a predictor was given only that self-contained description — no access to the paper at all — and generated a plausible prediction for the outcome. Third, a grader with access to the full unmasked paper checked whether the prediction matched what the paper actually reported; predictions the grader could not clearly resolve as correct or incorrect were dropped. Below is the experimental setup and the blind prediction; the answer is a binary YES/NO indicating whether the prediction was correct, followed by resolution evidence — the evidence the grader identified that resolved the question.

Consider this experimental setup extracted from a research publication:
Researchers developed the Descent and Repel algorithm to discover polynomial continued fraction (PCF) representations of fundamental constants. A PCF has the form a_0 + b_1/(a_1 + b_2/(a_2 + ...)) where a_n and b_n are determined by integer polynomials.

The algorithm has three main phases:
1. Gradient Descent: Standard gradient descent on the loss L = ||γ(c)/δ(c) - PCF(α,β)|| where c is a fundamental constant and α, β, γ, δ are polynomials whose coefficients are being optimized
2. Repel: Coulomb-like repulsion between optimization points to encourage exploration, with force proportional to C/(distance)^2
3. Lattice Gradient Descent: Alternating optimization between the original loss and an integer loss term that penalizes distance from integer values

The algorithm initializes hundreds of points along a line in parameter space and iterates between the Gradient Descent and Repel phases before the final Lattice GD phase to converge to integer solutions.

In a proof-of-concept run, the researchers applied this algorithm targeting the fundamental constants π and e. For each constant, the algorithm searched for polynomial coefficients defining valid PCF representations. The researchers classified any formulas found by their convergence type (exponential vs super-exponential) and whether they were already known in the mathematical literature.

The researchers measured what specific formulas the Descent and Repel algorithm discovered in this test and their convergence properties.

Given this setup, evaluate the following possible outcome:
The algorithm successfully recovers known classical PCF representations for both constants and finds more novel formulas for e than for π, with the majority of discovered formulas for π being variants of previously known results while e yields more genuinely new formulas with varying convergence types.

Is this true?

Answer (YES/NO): NO